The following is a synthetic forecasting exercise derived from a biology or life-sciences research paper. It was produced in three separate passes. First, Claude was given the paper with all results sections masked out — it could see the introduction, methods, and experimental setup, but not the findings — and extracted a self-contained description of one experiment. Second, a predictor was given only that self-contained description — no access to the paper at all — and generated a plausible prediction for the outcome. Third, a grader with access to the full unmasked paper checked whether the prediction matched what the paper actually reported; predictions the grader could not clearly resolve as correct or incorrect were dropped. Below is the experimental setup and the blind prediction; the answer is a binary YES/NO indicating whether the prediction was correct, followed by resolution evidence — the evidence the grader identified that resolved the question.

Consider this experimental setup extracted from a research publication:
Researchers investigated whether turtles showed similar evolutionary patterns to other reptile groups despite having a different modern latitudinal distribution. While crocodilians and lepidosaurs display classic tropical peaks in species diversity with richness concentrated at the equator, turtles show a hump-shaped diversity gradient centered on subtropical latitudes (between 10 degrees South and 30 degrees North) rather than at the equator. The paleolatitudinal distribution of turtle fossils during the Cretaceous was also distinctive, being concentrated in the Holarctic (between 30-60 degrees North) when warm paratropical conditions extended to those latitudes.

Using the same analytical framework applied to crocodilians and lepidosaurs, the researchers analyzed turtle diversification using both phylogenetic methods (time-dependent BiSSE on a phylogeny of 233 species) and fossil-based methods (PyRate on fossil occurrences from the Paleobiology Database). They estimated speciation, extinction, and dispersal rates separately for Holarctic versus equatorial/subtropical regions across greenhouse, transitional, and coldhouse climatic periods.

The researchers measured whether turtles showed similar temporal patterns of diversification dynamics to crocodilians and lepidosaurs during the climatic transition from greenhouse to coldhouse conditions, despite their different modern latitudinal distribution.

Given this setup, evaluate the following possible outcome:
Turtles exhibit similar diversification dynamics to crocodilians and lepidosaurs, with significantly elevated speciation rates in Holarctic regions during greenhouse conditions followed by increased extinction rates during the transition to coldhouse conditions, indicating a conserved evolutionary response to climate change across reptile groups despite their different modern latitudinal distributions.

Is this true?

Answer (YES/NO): NO